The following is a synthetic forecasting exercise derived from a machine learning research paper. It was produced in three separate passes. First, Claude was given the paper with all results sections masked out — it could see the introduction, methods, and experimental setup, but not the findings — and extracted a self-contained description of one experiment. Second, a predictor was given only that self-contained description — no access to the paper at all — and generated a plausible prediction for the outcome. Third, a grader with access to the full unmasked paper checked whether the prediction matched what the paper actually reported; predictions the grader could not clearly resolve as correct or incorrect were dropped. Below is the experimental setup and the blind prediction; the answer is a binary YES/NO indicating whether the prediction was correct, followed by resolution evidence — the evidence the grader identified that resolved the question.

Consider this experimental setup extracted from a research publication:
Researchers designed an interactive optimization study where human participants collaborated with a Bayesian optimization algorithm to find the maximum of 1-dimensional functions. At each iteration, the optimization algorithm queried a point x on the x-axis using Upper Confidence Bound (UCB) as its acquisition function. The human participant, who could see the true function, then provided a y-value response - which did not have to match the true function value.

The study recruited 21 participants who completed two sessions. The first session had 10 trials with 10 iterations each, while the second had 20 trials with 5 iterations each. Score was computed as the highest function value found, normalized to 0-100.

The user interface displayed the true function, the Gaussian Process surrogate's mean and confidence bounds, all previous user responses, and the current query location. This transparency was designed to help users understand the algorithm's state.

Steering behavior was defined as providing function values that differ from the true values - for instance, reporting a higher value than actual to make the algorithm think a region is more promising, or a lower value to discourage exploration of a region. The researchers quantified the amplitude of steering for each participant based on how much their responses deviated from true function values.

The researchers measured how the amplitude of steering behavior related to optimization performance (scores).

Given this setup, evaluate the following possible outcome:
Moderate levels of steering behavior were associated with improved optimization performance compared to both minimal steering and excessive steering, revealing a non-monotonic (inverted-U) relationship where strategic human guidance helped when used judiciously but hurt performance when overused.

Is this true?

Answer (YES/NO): YES